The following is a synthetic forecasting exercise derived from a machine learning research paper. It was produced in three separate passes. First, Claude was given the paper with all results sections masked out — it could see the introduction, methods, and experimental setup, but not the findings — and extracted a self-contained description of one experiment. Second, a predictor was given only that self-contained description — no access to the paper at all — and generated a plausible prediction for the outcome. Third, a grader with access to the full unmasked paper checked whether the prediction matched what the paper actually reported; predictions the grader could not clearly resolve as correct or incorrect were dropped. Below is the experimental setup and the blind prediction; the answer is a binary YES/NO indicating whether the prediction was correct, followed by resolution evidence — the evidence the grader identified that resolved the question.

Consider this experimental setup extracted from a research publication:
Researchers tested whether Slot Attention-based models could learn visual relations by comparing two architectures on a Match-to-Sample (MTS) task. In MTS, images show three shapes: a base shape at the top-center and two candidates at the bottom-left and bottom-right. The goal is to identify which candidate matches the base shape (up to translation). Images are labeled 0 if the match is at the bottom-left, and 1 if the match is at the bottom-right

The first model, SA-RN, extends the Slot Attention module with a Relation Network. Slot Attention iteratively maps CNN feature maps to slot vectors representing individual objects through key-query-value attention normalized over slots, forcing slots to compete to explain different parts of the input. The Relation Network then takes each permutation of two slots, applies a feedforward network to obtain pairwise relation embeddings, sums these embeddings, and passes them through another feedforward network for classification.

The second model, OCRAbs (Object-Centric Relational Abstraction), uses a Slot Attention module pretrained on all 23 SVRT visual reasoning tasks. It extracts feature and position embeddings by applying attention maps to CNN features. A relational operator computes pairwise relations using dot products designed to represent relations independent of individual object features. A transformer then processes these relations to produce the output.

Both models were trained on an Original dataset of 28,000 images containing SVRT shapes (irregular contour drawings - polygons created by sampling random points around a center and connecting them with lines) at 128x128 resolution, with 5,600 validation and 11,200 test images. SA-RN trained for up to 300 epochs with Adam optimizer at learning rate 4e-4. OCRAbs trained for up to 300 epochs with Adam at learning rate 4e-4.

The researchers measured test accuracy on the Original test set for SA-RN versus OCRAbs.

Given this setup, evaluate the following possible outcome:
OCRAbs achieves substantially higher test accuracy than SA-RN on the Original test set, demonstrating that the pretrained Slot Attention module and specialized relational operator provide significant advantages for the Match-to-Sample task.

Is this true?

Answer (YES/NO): NO